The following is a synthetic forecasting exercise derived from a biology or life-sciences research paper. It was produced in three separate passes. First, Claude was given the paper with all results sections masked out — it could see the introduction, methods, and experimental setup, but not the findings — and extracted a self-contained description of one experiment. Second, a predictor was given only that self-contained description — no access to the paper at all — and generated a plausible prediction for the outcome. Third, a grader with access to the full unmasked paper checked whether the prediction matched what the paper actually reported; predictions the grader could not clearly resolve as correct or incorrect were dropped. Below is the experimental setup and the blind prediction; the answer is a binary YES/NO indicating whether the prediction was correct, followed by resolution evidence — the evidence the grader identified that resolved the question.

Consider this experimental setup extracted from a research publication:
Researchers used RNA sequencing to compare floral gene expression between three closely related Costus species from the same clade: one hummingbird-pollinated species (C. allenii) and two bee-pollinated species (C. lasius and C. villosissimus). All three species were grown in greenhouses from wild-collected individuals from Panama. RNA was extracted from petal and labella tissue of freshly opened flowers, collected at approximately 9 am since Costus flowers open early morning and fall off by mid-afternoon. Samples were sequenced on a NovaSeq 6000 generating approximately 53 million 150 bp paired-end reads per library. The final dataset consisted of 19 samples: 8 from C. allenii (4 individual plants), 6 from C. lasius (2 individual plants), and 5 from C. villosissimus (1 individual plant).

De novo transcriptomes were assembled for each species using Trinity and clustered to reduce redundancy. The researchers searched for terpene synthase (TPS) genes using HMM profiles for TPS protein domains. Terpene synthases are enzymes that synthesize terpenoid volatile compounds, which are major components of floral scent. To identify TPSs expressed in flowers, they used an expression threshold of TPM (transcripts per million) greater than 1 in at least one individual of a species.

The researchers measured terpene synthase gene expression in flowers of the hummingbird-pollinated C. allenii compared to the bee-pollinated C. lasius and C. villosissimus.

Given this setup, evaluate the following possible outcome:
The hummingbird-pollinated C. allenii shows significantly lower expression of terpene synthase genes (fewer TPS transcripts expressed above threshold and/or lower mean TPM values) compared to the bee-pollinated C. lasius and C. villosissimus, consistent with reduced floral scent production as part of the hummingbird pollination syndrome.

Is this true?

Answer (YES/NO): NO